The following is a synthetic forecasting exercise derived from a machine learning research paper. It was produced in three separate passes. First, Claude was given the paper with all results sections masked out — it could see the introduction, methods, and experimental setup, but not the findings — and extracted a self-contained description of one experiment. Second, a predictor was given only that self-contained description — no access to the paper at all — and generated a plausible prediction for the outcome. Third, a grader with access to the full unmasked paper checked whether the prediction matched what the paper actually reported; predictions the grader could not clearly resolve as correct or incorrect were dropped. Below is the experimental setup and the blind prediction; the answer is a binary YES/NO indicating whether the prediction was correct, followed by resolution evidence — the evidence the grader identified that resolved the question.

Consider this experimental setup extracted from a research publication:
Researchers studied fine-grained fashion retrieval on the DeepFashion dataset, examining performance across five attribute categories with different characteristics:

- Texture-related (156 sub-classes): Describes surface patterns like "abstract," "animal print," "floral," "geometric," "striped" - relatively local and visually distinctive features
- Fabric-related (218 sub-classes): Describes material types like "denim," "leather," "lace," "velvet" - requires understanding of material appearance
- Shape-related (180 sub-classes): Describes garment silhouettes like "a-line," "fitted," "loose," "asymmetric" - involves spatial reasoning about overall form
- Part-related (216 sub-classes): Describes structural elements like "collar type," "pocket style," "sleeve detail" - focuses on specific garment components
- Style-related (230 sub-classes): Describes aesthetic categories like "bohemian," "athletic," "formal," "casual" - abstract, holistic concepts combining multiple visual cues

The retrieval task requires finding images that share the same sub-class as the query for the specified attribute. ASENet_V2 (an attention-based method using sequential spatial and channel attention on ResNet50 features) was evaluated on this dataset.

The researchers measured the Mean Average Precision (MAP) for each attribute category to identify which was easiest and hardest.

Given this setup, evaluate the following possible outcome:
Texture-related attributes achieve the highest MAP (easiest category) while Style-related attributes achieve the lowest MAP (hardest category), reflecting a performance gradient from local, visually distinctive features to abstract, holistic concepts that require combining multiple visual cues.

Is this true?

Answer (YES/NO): YES